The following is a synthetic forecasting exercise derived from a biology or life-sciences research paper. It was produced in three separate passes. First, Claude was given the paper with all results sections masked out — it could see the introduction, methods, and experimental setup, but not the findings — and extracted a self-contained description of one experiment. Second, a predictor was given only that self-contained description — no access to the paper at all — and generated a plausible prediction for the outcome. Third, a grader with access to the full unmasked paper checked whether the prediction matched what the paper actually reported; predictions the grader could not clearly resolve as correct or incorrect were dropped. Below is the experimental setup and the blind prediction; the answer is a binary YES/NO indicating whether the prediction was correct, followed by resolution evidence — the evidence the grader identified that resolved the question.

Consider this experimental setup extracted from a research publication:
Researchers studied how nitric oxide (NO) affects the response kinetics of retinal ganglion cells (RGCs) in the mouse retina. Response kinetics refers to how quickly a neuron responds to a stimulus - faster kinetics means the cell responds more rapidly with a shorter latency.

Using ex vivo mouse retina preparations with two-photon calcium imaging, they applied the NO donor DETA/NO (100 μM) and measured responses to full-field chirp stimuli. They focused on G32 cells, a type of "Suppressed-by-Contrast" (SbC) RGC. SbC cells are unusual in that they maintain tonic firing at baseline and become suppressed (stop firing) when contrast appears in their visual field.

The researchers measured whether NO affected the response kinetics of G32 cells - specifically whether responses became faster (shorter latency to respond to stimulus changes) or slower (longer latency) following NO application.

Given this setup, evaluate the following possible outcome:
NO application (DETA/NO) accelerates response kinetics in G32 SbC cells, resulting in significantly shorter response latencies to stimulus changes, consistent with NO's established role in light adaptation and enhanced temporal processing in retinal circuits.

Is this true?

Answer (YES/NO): YES